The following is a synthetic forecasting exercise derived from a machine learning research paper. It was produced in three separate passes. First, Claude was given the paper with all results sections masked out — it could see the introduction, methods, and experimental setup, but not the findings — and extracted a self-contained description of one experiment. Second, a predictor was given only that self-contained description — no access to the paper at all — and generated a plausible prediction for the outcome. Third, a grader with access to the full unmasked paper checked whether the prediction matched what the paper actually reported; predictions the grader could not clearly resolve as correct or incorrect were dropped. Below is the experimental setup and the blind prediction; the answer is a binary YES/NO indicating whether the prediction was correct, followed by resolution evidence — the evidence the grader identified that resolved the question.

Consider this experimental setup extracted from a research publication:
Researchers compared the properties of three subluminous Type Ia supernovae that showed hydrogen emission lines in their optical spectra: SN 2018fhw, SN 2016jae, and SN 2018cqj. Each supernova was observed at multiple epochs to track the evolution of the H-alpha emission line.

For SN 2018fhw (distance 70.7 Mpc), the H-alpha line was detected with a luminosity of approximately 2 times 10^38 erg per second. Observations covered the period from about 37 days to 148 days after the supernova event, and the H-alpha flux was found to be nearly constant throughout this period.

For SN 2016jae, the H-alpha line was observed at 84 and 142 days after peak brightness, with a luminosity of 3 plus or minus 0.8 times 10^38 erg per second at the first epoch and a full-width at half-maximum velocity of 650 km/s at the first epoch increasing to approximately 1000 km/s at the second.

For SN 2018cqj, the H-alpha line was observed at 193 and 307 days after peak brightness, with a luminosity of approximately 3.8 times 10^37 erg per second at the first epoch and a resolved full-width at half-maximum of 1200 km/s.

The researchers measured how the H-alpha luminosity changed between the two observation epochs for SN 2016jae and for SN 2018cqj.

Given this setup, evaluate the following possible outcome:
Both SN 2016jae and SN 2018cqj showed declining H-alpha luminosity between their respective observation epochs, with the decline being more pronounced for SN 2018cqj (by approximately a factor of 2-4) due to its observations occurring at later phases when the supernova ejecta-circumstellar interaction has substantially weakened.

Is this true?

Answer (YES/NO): NO